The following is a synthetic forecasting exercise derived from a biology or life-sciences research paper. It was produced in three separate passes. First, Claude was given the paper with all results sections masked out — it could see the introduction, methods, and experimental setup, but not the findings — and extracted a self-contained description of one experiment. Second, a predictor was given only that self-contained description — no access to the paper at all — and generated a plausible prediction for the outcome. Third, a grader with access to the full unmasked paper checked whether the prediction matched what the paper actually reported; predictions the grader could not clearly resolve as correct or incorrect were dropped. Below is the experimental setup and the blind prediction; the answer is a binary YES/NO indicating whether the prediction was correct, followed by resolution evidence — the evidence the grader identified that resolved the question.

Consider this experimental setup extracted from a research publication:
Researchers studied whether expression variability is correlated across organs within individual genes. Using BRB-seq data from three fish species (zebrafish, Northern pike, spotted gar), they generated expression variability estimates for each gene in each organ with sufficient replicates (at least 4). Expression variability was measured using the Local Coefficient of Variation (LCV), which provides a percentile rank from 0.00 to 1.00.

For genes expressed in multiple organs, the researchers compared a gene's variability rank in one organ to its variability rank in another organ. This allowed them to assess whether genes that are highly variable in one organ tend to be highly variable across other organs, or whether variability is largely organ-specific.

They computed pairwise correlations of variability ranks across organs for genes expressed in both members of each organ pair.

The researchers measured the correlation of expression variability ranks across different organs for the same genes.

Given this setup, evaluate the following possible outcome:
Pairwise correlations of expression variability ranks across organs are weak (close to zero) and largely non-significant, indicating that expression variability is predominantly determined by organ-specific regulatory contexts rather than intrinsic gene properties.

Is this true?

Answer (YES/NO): NO